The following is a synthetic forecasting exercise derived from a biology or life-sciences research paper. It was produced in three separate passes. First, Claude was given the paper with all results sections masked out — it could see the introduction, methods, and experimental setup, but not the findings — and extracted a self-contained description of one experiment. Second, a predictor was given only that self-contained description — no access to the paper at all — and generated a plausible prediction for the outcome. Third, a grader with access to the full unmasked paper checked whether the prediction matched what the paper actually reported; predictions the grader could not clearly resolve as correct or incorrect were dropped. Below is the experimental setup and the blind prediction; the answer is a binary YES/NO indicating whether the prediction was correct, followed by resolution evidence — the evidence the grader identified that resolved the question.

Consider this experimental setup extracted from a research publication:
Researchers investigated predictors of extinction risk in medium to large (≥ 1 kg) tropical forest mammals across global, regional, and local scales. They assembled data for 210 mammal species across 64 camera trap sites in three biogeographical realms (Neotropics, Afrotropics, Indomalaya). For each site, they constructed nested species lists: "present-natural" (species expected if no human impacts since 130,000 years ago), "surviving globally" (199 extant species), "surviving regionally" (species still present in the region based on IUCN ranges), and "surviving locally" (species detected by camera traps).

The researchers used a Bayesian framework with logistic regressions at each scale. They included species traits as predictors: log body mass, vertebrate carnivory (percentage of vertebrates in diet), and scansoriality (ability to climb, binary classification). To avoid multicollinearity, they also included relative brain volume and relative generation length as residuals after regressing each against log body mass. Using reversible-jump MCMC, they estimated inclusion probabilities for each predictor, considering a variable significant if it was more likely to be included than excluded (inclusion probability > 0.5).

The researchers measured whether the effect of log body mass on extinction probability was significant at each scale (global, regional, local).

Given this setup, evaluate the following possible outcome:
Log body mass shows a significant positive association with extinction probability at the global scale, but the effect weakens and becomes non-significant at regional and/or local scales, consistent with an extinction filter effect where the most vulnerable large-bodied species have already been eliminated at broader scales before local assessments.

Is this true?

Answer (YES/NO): NO